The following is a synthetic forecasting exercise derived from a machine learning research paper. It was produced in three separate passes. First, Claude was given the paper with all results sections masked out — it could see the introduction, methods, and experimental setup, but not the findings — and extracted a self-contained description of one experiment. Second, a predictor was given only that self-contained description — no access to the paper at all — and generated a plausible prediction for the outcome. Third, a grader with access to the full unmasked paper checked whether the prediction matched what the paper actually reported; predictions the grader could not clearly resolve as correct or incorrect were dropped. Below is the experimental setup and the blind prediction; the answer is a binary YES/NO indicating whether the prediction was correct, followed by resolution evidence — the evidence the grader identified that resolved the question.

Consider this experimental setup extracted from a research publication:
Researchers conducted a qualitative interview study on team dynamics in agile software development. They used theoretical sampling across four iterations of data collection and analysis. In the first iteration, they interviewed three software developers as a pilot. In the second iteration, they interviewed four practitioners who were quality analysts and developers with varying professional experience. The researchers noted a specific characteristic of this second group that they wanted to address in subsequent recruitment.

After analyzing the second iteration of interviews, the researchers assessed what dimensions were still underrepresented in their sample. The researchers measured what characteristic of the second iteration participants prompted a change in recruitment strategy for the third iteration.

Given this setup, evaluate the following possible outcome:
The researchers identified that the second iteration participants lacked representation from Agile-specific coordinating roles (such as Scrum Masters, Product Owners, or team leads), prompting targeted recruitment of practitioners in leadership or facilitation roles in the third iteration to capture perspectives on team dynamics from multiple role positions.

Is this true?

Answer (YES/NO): NO